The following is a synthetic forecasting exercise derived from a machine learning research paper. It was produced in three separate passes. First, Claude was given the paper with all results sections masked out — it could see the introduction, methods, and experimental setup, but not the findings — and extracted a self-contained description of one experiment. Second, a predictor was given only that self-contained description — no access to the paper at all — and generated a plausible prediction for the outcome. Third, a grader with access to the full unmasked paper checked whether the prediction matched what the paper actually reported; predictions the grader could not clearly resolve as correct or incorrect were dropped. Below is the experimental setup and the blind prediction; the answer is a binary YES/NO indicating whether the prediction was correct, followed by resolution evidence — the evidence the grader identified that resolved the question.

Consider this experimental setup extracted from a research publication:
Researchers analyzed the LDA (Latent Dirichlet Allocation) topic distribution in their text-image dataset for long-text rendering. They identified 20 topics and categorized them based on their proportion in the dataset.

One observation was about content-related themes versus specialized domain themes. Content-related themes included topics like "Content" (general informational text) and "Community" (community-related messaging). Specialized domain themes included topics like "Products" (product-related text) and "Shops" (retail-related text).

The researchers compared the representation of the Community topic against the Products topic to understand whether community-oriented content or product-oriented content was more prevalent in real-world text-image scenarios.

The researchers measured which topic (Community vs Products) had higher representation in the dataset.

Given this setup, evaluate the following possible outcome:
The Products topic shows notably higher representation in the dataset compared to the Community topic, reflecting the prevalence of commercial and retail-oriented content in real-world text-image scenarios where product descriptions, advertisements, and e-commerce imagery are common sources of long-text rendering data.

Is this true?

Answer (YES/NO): NO